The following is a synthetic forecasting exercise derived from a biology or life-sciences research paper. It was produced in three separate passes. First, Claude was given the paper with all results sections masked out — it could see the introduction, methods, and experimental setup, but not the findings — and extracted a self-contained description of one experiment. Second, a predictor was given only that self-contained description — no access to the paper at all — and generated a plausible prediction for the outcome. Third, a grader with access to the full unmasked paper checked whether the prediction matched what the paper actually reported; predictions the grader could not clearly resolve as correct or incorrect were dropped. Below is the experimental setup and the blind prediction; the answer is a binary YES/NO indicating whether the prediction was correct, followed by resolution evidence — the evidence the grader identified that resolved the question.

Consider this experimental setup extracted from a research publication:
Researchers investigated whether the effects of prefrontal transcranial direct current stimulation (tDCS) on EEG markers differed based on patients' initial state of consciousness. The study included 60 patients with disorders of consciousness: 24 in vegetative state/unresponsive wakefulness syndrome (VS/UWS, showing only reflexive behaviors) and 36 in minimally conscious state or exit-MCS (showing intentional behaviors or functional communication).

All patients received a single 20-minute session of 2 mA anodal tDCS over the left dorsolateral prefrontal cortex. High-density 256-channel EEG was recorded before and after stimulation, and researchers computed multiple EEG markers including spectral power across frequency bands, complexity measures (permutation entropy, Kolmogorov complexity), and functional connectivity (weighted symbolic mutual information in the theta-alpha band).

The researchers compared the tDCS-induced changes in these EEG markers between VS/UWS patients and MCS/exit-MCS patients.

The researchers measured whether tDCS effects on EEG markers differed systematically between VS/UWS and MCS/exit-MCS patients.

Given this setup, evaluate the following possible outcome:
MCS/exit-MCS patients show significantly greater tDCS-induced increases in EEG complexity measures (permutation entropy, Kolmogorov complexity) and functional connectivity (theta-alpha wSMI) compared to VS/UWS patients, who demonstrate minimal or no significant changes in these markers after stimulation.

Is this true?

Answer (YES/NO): NO